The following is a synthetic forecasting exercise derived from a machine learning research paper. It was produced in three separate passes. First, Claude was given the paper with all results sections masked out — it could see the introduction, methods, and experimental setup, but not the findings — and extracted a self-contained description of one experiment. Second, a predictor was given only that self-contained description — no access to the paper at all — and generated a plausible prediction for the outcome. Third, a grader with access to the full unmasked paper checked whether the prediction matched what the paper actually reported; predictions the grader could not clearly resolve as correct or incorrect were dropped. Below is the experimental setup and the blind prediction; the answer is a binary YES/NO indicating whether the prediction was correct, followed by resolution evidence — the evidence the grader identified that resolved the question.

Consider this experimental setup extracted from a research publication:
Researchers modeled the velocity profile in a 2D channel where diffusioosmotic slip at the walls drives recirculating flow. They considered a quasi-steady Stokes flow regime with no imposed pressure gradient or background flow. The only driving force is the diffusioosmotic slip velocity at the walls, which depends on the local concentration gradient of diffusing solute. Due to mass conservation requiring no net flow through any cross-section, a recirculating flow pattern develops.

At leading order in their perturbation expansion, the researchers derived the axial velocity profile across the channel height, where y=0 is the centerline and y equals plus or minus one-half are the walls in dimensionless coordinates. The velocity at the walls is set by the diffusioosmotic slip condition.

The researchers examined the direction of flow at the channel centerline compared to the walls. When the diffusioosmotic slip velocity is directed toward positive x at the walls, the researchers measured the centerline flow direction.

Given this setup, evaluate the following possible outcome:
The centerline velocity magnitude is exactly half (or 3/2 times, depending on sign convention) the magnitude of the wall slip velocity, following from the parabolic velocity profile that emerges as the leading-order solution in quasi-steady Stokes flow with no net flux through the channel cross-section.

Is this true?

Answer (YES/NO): YES